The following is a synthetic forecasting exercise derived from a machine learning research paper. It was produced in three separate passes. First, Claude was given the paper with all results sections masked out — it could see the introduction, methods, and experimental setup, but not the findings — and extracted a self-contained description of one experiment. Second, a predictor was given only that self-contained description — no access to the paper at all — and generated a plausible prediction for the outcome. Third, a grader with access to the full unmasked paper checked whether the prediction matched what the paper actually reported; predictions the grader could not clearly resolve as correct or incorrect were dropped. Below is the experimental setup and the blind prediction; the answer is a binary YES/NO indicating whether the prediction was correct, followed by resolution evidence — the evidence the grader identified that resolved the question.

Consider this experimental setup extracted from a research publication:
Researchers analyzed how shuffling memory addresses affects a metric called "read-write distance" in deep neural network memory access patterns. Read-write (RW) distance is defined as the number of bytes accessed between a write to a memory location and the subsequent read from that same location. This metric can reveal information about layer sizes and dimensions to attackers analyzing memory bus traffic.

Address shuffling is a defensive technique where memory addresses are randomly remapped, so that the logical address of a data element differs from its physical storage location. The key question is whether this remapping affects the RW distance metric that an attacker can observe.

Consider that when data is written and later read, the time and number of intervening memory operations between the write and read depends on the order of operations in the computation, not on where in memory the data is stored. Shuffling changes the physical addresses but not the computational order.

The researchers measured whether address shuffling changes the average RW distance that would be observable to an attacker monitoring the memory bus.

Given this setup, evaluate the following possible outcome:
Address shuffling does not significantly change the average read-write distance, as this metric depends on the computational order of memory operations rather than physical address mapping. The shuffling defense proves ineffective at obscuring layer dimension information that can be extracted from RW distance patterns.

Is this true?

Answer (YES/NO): YES